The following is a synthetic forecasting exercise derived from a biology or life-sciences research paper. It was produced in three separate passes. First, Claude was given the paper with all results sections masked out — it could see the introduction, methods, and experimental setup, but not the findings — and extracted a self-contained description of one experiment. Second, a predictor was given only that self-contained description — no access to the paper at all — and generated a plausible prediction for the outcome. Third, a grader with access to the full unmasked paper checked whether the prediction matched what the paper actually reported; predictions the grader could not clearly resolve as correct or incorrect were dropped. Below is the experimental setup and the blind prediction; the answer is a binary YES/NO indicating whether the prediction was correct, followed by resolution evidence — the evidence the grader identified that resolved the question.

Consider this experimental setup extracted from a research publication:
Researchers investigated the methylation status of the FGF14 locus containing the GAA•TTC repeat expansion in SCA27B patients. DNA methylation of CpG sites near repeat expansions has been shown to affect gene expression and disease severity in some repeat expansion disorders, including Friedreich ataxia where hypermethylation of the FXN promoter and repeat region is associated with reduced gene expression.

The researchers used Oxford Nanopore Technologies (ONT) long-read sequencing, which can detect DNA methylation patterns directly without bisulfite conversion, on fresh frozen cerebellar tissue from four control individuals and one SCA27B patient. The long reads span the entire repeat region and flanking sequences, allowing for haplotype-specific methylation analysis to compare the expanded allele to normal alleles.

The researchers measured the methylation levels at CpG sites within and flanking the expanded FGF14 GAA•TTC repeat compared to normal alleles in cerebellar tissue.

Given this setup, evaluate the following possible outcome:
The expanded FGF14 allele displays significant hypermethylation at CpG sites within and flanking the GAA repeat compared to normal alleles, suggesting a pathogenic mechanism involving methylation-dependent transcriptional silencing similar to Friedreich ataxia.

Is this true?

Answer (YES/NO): NO